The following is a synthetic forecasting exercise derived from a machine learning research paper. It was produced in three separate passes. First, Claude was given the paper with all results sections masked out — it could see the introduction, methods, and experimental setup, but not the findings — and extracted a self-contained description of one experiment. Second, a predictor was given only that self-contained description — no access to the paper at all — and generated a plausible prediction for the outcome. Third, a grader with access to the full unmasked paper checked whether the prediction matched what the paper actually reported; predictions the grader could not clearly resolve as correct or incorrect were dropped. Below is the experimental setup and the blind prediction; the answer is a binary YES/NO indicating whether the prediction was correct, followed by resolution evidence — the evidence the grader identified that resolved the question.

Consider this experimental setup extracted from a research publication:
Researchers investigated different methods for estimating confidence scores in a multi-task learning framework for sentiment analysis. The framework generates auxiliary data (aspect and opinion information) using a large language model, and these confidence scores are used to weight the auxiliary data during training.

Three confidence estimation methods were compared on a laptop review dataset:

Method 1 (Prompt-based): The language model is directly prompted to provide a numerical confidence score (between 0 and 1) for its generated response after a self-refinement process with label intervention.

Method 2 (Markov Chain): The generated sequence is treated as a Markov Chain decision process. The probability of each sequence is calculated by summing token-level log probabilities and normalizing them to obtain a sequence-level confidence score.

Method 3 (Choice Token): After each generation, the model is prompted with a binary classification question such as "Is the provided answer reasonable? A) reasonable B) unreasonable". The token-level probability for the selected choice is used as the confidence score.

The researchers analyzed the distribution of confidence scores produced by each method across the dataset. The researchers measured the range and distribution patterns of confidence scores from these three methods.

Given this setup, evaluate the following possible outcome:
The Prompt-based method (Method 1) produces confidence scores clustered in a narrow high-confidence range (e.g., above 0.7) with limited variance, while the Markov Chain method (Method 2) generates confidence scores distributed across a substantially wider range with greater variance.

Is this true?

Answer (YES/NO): YES